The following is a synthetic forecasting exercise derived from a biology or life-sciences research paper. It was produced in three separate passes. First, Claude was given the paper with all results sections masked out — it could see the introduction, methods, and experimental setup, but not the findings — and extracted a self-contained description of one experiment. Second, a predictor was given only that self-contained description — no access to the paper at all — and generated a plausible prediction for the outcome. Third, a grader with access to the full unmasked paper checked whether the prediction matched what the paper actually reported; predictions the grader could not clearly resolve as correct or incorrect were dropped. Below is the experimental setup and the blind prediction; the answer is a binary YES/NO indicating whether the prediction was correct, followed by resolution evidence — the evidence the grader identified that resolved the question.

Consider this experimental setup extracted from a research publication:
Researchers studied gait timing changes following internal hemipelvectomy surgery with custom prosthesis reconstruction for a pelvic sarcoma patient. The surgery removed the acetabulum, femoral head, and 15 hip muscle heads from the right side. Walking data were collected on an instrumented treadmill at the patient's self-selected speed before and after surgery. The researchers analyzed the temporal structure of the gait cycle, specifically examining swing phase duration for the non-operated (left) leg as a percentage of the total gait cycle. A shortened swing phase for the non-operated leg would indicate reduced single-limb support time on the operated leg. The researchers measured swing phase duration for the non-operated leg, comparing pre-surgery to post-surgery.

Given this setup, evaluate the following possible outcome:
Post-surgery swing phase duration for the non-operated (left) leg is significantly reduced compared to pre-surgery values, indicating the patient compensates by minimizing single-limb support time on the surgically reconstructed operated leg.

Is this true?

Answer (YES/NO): YES